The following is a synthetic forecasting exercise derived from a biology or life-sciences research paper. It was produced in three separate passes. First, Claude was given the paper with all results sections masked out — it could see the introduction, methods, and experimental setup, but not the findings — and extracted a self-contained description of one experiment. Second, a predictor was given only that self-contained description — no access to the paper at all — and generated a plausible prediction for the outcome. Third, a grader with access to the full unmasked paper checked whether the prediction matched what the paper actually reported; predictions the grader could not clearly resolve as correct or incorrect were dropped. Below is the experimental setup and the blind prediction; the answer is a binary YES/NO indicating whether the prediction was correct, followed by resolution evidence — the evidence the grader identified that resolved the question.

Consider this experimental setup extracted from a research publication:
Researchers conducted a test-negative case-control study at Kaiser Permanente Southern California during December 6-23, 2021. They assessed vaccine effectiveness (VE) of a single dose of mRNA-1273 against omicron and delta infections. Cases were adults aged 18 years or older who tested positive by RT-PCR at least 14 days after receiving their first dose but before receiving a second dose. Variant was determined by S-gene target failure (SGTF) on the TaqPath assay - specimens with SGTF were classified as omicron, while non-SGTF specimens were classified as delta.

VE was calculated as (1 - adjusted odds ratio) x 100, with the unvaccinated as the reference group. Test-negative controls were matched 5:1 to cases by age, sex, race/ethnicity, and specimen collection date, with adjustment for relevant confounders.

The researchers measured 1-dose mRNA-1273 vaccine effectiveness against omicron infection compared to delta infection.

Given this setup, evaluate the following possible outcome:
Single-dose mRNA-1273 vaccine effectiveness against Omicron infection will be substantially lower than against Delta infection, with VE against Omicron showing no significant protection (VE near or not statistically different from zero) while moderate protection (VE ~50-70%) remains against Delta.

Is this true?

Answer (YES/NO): YES